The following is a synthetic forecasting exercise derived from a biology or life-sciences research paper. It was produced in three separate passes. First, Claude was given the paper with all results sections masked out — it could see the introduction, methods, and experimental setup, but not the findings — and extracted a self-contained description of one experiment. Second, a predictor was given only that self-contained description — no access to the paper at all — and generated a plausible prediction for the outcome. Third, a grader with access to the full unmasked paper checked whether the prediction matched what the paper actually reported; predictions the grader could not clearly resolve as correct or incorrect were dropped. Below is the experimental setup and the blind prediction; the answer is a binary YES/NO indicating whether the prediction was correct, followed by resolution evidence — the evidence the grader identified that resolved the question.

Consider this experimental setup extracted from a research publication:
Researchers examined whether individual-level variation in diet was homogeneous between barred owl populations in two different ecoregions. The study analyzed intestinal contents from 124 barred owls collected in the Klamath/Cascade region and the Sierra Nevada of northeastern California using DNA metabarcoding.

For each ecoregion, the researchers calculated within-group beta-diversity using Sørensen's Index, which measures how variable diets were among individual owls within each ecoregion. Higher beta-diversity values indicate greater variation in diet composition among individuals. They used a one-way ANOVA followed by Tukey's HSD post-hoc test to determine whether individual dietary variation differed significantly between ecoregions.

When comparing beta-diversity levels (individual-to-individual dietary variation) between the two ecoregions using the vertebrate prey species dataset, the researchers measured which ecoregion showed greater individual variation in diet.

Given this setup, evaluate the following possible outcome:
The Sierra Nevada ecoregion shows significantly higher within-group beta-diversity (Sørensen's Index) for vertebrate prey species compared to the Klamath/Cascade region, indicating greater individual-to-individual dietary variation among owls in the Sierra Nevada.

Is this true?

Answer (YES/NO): YES